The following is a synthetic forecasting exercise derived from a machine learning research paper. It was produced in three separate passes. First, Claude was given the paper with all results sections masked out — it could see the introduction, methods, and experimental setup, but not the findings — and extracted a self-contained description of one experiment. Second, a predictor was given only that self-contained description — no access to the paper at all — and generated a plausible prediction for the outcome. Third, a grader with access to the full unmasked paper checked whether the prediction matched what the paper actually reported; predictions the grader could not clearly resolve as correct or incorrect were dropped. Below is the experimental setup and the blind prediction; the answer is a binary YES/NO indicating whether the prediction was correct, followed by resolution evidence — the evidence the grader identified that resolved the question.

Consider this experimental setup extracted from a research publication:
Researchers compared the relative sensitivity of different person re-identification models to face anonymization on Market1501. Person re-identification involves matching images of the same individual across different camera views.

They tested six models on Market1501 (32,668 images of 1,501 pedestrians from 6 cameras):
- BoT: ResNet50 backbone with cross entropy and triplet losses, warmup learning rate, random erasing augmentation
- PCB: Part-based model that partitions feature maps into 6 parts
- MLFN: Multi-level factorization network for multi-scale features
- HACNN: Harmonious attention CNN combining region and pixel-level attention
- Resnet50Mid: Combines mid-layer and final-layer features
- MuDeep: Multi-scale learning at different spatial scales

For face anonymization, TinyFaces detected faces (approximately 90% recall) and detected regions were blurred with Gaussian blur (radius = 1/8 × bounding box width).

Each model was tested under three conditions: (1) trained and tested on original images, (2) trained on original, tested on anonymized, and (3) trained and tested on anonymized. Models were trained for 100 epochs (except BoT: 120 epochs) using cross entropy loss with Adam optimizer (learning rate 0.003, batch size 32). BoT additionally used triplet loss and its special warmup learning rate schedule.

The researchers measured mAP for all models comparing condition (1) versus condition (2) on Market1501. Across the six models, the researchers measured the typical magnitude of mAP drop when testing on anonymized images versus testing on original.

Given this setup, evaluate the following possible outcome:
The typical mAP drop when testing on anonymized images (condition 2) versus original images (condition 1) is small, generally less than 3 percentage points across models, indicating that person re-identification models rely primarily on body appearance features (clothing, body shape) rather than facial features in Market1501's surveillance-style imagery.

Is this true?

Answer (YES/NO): YES